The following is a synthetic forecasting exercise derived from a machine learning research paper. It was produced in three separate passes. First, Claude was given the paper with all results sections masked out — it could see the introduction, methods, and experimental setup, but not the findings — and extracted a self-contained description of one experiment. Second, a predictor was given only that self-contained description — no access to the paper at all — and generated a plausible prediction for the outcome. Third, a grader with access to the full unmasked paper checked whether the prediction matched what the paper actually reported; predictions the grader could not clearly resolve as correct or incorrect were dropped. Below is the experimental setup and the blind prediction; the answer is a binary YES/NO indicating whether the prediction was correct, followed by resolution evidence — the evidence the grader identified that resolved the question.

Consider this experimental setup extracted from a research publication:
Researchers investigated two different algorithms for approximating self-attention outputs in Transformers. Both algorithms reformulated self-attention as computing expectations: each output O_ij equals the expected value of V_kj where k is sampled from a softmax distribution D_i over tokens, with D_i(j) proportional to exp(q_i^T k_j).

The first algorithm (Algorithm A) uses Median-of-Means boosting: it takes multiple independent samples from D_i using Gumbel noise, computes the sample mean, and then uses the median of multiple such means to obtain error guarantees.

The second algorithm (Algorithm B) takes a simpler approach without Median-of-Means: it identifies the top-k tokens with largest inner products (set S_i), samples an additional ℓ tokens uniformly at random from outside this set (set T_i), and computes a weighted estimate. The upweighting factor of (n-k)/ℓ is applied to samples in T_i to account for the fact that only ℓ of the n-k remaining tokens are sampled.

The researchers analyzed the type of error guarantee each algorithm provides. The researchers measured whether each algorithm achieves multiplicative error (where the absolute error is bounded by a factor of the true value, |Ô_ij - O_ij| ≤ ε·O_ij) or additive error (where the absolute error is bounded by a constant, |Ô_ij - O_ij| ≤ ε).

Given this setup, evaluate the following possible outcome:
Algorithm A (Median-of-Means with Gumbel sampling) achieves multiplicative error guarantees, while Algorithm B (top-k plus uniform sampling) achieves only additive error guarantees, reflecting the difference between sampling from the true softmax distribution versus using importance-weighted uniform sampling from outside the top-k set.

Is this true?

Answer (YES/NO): YES